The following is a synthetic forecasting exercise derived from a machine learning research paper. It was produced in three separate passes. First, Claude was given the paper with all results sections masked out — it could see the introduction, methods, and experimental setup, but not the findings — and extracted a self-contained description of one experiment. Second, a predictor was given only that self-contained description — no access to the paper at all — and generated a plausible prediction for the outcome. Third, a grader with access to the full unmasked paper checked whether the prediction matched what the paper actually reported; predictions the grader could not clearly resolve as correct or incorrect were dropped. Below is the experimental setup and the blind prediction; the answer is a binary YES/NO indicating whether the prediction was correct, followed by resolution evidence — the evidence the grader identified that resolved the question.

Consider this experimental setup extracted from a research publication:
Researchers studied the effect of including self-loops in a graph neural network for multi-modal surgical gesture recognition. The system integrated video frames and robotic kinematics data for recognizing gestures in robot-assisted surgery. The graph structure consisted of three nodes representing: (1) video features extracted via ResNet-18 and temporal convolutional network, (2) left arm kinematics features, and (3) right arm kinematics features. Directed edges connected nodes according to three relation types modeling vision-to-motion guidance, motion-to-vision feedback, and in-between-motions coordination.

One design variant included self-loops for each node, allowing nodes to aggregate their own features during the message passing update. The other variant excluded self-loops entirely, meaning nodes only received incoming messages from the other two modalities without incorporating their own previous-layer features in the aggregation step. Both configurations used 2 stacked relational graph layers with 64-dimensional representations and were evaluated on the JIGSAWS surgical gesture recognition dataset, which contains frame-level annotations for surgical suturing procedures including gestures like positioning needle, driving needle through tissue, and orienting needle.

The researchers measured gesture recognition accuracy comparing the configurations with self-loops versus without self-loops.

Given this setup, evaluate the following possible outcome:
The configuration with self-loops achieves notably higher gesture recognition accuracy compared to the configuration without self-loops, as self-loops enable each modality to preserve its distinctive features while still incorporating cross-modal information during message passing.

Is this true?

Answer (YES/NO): NO